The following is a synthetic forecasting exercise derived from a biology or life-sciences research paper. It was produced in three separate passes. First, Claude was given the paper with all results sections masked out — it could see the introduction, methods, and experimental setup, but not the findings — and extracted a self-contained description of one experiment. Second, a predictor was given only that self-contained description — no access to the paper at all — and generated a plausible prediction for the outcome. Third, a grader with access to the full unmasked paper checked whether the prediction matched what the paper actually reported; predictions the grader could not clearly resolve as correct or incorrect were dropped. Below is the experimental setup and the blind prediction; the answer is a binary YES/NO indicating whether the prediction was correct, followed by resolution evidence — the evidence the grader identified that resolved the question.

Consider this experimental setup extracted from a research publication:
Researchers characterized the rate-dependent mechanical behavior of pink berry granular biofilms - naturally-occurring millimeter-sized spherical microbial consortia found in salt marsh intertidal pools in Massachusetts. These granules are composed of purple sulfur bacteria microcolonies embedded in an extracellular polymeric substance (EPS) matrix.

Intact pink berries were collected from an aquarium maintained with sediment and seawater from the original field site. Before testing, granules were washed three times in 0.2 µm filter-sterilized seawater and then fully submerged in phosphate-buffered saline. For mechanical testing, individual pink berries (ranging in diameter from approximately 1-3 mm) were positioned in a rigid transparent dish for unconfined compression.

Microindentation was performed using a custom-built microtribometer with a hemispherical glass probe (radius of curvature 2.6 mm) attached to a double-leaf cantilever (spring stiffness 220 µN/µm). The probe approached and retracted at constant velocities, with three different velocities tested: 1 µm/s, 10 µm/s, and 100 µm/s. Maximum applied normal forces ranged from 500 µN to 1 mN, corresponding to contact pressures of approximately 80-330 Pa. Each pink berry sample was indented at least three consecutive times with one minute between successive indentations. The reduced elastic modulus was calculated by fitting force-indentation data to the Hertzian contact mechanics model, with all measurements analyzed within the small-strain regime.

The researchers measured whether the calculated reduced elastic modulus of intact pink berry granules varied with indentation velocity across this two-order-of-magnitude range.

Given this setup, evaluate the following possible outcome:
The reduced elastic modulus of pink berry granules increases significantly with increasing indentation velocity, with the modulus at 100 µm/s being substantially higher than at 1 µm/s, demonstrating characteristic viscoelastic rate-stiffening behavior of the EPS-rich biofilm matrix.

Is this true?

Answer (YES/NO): NO